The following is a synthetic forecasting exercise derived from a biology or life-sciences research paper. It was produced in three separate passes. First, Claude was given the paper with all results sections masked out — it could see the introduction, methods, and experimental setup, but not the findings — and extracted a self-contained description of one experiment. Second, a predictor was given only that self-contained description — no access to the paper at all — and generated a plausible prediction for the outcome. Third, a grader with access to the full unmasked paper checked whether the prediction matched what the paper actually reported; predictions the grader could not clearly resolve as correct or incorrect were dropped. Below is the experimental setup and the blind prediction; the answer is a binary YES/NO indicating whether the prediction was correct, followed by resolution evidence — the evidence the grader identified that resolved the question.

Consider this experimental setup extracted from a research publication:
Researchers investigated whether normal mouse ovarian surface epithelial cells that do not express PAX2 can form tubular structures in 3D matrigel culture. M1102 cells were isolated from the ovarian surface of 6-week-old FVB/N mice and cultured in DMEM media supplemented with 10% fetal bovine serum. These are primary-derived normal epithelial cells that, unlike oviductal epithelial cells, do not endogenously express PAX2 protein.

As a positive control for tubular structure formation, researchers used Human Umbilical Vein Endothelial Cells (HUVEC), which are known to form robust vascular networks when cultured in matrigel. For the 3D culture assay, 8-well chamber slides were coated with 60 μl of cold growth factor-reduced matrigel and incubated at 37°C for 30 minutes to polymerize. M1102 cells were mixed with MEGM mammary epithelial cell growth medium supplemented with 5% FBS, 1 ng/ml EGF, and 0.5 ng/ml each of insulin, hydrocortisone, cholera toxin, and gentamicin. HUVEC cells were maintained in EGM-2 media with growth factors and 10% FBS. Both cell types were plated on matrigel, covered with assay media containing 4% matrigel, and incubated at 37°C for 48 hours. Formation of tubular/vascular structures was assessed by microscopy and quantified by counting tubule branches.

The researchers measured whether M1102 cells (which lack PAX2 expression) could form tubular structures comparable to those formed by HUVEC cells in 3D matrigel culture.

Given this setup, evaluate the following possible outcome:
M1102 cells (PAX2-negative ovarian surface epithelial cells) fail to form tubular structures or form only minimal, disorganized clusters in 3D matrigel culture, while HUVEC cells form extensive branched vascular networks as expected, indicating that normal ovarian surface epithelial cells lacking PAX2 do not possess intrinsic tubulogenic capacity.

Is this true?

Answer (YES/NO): YES